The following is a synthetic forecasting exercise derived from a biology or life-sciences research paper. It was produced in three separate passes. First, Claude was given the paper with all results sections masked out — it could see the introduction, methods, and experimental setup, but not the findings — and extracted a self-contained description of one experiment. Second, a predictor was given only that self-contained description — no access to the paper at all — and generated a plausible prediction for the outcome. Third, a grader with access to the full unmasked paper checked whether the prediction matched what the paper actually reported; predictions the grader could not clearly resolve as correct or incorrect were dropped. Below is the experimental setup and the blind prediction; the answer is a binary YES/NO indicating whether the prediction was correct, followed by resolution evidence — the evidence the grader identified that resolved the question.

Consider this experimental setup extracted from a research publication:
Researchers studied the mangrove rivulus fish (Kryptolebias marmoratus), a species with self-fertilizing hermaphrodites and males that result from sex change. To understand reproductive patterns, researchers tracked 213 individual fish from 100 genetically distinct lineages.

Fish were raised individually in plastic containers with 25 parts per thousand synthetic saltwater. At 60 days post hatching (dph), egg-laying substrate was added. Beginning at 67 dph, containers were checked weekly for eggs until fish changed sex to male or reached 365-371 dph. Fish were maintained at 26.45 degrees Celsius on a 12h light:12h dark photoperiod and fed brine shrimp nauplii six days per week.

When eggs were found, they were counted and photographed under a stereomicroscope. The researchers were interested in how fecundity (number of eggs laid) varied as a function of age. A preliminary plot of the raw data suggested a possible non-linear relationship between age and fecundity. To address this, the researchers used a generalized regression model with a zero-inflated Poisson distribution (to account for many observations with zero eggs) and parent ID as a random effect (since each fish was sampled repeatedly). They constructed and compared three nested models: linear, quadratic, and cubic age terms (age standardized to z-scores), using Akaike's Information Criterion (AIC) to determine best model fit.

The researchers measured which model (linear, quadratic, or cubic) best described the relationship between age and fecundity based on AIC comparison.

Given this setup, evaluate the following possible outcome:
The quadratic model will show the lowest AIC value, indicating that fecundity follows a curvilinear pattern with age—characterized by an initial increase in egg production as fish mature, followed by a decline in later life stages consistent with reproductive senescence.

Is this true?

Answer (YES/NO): NO